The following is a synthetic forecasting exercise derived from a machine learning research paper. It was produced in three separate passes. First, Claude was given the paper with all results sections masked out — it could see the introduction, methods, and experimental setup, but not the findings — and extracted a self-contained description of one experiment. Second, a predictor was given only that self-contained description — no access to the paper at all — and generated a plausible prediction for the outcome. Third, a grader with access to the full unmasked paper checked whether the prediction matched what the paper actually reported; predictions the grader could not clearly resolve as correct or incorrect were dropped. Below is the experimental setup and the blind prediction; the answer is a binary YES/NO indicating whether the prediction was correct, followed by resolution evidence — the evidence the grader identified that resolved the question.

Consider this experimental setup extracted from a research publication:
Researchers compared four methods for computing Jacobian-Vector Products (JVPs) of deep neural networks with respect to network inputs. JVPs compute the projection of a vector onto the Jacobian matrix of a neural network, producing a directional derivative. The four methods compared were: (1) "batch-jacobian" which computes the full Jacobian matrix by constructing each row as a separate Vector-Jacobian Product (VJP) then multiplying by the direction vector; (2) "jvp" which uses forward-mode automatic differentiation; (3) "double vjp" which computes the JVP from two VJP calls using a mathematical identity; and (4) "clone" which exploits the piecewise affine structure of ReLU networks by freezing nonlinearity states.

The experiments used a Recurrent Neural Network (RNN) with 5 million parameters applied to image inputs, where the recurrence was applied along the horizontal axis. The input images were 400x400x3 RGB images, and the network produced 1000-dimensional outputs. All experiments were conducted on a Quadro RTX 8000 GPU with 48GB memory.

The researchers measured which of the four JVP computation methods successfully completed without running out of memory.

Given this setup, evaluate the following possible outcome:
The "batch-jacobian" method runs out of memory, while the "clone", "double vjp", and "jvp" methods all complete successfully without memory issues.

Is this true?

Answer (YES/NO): NO